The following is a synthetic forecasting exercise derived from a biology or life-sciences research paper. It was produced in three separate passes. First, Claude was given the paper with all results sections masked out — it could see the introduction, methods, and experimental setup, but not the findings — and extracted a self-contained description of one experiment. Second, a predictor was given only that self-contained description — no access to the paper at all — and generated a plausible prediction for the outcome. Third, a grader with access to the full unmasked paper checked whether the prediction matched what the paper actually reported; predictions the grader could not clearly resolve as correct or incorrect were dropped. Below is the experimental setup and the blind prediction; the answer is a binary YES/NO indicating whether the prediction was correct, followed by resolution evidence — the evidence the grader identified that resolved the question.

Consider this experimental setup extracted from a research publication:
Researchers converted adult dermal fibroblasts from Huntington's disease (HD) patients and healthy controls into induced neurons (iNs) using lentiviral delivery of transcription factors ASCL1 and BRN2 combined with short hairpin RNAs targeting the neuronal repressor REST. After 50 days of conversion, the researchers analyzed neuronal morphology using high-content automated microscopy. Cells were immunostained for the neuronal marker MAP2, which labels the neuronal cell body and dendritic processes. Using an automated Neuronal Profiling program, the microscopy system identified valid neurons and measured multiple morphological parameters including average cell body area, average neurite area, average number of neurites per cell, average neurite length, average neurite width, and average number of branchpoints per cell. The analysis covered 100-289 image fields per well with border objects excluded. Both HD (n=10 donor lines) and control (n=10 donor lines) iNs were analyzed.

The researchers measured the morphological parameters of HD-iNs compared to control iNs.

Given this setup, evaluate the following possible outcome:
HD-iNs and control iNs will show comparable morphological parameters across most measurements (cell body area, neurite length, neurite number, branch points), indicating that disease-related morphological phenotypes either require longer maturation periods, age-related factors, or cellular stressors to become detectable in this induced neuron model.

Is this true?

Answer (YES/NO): NO